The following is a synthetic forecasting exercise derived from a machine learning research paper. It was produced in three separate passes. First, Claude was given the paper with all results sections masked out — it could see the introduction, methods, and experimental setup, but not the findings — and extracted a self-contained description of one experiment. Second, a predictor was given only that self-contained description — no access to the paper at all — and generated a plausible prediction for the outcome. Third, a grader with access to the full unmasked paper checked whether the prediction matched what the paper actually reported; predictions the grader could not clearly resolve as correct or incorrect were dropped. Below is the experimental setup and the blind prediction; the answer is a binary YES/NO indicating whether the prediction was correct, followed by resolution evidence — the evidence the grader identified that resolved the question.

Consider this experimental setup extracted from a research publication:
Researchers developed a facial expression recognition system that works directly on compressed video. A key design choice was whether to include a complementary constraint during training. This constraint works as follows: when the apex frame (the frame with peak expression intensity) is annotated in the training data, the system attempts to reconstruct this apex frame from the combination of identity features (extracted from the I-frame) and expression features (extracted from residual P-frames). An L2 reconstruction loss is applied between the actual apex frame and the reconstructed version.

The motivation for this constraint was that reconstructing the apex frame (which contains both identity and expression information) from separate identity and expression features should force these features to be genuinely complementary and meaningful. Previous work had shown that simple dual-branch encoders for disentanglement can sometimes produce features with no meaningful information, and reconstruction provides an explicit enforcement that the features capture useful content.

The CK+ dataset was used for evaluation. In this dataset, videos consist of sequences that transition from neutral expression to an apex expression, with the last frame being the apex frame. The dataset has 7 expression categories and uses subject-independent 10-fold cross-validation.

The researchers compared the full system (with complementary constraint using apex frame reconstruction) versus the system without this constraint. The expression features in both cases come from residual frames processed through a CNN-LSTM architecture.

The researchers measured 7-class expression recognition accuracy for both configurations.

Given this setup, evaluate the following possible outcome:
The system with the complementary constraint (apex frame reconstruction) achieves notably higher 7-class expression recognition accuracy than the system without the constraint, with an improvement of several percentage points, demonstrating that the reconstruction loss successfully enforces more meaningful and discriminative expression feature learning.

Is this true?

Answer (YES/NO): NO